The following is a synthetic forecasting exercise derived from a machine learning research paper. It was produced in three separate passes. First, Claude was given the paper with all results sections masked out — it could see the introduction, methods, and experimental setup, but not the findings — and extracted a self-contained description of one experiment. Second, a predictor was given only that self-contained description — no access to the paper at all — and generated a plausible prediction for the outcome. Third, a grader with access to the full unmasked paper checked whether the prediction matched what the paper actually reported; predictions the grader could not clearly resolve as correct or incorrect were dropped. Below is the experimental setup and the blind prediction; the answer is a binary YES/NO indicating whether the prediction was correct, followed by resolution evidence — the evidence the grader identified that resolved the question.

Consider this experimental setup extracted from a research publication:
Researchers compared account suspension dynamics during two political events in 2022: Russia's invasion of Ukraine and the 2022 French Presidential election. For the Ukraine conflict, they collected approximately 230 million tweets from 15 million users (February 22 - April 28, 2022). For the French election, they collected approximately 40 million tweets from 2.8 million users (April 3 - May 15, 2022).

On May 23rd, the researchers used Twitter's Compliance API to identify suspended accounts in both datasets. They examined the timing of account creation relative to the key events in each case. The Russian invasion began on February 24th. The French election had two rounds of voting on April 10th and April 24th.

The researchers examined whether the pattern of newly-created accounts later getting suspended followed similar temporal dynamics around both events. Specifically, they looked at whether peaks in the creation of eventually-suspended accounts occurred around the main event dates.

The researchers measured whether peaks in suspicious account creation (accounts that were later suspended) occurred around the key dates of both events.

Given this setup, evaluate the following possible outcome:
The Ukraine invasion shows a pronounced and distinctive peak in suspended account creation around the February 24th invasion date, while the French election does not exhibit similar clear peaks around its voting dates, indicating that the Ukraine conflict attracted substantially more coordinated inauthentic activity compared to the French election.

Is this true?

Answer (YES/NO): NO